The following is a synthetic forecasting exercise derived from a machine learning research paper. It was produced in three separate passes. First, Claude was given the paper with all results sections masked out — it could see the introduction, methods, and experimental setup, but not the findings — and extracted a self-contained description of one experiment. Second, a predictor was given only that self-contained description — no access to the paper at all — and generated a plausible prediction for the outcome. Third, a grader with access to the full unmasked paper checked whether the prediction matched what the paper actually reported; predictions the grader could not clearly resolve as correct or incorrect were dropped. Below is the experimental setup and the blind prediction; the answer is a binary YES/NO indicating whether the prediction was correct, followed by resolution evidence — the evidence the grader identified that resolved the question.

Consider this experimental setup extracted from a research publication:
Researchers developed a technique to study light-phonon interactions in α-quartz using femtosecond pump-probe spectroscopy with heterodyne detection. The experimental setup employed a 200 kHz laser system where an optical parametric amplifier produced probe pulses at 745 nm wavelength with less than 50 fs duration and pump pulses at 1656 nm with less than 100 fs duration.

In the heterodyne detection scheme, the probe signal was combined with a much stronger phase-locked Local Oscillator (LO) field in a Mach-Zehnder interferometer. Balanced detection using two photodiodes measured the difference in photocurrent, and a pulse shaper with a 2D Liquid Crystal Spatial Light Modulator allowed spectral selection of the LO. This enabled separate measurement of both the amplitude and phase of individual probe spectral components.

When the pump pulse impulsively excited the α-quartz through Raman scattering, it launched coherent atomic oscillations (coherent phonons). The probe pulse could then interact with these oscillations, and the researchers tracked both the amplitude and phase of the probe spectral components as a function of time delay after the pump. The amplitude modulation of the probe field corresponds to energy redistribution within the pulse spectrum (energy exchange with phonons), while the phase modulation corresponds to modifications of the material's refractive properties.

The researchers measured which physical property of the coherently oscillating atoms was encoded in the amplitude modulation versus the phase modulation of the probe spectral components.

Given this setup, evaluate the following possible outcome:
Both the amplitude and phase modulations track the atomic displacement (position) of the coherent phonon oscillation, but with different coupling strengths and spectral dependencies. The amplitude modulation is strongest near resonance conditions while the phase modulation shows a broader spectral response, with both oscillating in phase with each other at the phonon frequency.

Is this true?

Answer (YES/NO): NO